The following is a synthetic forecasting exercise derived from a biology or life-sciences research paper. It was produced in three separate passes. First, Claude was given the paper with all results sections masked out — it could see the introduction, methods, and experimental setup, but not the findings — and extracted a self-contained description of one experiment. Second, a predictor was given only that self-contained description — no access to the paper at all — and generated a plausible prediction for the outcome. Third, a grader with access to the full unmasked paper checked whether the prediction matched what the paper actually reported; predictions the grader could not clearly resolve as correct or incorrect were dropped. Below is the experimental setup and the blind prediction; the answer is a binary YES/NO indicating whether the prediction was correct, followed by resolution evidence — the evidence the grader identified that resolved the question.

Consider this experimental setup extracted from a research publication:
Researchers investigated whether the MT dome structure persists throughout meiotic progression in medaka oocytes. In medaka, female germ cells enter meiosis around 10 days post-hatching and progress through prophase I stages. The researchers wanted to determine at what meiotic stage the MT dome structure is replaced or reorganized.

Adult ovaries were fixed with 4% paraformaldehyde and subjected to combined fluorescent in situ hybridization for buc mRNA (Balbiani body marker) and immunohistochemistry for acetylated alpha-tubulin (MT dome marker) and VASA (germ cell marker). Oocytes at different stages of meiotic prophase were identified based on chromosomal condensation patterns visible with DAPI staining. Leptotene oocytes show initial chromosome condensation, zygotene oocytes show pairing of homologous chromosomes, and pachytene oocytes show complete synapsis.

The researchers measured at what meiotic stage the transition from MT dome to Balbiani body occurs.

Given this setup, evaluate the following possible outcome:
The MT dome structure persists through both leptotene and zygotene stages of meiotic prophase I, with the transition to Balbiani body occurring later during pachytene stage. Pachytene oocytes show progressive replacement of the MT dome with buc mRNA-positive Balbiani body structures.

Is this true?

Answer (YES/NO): NO